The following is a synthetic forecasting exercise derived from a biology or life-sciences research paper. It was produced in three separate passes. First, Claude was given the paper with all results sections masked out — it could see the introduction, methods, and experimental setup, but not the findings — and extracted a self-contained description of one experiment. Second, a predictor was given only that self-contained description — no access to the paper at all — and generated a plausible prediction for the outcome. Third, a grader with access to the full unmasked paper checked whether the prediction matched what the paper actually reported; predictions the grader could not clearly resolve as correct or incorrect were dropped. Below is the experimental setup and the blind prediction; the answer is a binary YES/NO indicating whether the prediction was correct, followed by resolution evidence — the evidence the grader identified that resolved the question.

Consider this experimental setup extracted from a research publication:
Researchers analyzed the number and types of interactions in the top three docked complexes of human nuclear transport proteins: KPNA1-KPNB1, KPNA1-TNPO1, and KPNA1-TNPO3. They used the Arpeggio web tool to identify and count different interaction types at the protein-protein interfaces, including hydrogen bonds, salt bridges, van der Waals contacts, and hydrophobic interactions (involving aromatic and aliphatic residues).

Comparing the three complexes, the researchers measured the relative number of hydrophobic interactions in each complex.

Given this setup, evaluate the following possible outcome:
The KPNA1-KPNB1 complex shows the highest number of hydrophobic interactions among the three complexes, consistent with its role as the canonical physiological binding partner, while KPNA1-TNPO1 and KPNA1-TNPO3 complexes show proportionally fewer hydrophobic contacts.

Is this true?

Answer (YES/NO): YES